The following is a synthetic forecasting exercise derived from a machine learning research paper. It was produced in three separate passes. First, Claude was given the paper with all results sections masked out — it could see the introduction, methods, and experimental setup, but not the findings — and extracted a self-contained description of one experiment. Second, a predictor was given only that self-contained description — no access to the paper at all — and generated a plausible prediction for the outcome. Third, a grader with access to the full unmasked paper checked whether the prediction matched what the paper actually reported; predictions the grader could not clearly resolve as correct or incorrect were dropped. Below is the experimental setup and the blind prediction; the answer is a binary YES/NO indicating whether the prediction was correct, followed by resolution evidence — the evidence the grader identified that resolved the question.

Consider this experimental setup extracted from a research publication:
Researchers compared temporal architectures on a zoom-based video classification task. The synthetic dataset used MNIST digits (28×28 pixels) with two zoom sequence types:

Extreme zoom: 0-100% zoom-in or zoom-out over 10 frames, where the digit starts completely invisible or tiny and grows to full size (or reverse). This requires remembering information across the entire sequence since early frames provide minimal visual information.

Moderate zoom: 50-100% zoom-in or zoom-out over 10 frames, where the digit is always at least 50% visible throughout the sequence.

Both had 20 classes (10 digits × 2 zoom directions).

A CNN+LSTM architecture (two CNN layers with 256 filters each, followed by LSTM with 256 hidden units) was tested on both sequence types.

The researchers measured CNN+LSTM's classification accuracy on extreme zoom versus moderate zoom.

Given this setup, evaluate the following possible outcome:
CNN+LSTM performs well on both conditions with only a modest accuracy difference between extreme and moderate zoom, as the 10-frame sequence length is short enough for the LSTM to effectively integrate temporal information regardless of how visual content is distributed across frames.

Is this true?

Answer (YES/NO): NO